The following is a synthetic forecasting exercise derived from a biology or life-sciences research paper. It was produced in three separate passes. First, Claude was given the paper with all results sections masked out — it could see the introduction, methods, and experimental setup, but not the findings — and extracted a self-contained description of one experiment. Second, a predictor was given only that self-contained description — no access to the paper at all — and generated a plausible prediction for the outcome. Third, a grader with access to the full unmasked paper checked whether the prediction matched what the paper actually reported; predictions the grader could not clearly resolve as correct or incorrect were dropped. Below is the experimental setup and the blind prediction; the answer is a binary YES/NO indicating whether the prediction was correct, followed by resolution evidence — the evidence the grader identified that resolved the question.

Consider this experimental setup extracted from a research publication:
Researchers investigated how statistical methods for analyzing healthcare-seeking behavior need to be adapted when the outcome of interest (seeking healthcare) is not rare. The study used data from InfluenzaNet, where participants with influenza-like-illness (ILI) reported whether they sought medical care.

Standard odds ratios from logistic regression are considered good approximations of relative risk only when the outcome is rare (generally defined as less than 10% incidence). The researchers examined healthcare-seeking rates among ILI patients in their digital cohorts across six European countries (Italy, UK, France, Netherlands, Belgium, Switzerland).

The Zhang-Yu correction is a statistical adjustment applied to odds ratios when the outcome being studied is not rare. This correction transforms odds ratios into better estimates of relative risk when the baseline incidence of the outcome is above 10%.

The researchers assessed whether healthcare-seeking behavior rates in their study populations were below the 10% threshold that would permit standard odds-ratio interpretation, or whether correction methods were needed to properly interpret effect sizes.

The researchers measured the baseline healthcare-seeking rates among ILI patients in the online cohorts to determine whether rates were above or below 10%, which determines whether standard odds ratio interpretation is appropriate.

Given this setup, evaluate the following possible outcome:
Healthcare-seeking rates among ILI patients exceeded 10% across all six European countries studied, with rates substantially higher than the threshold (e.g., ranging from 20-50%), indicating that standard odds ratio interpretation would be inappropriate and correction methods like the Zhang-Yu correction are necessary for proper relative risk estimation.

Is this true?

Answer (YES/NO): NO